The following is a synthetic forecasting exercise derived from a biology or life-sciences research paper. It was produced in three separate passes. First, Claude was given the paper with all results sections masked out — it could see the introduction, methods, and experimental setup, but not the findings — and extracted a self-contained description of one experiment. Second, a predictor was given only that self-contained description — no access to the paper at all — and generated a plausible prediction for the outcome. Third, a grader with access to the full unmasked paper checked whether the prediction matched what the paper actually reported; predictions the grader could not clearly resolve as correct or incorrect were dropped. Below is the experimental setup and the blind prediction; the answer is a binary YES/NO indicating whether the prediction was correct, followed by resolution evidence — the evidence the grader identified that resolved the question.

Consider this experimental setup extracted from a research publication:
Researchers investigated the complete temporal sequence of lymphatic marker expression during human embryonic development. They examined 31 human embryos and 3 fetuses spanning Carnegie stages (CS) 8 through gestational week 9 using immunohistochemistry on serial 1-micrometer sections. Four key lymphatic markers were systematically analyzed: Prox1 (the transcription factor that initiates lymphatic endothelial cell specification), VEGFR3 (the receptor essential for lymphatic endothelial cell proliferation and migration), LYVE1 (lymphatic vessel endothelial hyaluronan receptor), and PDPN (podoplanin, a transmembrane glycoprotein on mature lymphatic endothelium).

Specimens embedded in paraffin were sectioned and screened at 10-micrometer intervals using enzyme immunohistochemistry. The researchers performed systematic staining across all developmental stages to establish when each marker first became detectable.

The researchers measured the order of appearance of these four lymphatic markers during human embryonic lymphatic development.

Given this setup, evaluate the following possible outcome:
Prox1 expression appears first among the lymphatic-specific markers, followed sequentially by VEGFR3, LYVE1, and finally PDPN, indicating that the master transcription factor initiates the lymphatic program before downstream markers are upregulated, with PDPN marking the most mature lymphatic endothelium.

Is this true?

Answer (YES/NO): NO